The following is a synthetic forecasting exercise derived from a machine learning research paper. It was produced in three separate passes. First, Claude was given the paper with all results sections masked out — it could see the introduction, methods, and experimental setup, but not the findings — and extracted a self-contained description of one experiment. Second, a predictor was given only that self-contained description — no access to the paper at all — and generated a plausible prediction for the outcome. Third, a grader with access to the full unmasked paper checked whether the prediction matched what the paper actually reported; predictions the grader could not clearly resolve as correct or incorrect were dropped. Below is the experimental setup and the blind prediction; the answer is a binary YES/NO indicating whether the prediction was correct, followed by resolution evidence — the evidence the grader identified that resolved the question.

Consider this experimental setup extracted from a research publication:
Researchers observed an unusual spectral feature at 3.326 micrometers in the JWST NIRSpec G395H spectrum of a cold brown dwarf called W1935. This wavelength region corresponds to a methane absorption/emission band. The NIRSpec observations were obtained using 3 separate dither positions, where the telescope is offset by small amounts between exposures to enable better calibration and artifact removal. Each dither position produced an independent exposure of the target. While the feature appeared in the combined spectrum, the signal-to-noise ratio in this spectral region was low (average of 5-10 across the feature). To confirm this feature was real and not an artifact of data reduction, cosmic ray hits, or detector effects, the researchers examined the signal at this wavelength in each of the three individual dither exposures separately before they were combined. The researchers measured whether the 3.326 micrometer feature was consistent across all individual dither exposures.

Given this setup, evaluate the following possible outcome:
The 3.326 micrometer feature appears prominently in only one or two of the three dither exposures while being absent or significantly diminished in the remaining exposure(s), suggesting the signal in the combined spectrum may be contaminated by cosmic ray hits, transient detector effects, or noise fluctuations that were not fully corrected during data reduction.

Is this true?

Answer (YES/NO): NO